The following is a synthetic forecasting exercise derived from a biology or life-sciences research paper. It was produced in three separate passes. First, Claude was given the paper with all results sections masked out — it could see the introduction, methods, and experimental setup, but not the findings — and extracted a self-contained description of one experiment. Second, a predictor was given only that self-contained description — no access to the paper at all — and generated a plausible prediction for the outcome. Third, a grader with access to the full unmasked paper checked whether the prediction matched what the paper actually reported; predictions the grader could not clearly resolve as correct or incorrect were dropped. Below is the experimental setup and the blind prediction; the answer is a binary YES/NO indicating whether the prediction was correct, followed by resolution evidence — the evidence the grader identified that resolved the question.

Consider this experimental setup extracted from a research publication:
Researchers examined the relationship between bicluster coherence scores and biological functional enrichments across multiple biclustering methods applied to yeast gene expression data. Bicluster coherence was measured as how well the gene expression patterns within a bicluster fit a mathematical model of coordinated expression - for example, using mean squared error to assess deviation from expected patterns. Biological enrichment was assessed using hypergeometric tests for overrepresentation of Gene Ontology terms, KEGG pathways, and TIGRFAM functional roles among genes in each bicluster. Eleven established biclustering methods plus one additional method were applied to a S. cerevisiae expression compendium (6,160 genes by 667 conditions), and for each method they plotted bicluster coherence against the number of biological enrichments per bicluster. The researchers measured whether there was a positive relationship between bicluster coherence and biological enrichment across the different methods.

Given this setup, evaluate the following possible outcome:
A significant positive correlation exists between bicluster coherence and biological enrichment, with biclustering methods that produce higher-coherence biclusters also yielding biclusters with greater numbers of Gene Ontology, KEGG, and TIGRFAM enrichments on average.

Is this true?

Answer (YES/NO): NO